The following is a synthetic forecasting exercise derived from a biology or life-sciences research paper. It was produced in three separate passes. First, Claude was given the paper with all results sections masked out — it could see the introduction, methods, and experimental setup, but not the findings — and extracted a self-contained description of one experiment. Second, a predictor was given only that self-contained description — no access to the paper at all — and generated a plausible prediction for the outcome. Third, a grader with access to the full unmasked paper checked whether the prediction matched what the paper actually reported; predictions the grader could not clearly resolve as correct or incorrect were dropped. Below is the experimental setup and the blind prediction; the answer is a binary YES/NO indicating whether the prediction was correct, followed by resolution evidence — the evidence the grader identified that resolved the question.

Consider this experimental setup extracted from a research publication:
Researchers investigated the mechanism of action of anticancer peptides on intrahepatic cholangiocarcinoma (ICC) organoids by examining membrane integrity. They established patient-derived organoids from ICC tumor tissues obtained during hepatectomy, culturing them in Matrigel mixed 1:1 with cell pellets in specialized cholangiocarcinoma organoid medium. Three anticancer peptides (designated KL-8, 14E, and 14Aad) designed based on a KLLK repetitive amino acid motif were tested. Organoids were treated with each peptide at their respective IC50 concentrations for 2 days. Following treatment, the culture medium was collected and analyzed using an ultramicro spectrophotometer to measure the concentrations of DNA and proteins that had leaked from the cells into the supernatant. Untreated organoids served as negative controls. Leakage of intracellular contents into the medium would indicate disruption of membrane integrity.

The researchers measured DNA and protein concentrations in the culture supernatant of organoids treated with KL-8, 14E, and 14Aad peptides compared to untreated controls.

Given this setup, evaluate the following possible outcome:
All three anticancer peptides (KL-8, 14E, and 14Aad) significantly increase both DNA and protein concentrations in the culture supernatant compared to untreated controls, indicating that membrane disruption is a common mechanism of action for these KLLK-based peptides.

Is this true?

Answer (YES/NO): YES